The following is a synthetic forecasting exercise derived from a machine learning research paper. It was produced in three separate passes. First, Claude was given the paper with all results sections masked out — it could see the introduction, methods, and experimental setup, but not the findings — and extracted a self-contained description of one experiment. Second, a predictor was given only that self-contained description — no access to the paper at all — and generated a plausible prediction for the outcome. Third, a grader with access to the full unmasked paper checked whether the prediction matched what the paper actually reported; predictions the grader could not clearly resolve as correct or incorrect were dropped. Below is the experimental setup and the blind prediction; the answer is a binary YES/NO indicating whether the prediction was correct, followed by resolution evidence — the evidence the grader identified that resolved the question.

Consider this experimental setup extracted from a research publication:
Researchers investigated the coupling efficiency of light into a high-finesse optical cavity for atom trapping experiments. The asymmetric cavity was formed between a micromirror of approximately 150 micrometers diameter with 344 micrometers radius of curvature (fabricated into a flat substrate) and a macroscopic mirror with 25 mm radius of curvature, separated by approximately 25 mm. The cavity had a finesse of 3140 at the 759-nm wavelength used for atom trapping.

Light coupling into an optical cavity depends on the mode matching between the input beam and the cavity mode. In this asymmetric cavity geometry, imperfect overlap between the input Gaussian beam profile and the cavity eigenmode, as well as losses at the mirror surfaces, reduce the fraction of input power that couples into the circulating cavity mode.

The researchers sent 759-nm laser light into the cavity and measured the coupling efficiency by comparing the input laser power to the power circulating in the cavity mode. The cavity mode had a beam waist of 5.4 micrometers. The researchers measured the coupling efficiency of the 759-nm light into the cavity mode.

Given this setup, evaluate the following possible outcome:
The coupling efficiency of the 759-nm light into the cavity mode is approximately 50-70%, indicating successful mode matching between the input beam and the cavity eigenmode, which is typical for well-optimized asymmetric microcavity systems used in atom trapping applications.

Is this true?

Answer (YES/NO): NO